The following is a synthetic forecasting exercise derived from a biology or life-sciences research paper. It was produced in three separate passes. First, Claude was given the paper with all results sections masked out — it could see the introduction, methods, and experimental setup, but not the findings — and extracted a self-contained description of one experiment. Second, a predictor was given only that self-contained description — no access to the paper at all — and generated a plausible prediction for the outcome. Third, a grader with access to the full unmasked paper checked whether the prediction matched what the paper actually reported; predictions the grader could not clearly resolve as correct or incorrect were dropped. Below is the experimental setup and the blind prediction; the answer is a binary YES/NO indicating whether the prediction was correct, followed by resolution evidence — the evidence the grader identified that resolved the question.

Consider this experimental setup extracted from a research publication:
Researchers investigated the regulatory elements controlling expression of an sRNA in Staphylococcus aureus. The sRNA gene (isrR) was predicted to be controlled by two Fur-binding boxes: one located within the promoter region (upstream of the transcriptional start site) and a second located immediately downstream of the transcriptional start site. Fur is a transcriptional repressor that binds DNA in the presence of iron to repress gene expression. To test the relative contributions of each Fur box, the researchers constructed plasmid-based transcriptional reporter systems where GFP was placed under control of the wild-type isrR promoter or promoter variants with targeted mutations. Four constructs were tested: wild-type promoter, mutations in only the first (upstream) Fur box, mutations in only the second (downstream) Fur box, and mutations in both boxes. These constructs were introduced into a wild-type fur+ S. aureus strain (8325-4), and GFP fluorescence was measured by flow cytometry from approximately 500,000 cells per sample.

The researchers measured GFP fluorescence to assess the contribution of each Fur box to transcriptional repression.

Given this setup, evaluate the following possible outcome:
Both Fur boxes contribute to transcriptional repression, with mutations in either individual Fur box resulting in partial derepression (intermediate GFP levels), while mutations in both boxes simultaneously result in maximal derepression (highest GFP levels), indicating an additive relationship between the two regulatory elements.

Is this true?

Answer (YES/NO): NO